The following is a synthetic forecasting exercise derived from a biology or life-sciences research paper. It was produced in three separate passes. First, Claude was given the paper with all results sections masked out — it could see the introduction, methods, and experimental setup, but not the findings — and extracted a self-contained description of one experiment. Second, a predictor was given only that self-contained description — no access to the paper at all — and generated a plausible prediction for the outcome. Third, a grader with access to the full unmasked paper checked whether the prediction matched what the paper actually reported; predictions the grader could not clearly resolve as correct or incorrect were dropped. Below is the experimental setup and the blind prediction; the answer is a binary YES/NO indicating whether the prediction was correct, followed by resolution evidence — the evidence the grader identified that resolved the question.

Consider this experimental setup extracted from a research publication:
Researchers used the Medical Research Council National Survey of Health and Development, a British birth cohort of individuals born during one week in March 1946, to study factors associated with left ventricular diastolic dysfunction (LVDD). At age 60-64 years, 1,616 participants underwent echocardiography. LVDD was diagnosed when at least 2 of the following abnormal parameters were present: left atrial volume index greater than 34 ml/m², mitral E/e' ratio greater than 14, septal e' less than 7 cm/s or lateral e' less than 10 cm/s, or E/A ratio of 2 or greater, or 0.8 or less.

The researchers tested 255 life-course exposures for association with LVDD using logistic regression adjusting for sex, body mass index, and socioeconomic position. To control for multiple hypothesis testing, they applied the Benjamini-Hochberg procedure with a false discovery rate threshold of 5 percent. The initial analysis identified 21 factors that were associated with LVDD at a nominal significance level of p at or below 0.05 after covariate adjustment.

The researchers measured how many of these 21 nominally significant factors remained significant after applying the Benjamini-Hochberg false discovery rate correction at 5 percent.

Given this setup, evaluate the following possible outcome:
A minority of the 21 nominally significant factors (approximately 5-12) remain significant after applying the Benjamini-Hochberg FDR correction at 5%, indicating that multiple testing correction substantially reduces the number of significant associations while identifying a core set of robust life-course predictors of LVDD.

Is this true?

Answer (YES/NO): NO